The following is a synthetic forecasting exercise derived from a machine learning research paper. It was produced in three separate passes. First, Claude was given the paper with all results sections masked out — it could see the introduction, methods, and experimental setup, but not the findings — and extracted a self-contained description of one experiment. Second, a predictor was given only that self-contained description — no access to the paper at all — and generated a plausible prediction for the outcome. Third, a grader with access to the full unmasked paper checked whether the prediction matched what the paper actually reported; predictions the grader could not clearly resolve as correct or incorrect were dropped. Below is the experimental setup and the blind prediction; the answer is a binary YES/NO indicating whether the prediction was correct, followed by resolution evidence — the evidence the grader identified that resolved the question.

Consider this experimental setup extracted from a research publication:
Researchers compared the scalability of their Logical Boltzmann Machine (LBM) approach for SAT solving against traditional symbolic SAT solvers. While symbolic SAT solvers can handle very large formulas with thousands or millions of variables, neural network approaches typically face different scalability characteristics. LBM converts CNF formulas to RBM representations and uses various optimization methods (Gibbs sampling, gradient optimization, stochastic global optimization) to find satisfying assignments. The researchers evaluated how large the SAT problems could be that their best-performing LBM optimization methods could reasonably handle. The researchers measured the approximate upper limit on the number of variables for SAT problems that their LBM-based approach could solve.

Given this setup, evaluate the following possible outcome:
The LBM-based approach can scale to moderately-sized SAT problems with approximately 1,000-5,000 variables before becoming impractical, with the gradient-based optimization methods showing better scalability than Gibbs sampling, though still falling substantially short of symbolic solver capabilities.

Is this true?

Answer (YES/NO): NO